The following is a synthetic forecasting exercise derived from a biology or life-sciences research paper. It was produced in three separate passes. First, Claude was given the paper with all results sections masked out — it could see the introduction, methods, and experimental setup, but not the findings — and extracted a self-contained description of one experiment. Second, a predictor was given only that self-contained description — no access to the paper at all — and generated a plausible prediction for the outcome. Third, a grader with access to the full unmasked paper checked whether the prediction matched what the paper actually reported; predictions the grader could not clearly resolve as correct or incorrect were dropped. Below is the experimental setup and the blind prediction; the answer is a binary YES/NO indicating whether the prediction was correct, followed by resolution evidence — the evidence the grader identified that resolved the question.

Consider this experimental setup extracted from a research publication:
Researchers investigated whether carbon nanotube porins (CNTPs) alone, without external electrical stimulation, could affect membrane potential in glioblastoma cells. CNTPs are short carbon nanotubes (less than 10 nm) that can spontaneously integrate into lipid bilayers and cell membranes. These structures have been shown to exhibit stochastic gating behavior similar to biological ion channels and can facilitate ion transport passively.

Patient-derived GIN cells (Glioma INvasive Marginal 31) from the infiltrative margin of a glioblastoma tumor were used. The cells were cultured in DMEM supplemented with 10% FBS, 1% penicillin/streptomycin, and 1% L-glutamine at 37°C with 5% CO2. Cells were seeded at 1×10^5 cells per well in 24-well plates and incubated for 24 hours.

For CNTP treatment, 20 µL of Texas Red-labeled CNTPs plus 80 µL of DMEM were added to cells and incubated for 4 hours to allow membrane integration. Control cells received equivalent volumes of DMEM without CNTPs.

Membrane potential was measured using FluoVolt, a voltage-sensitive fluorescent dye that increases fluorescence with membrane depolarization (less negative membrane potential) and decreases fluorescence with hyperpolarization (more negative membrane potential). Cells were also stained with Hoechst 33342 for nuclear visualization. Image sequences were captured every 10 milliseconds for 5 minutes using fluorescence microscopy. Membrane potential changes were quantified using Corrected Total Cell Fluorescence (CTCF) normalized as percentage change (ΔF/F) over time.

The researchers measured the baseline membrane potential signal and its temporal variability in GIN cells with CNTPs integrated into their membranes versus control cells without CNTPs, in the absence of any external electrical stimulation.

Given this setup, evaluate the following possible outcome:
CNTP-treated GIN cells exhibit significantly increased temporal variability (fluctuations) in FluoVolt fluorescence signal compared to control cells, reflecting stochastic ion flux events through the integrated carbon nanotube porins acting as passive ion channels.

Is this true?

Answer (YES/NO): NO